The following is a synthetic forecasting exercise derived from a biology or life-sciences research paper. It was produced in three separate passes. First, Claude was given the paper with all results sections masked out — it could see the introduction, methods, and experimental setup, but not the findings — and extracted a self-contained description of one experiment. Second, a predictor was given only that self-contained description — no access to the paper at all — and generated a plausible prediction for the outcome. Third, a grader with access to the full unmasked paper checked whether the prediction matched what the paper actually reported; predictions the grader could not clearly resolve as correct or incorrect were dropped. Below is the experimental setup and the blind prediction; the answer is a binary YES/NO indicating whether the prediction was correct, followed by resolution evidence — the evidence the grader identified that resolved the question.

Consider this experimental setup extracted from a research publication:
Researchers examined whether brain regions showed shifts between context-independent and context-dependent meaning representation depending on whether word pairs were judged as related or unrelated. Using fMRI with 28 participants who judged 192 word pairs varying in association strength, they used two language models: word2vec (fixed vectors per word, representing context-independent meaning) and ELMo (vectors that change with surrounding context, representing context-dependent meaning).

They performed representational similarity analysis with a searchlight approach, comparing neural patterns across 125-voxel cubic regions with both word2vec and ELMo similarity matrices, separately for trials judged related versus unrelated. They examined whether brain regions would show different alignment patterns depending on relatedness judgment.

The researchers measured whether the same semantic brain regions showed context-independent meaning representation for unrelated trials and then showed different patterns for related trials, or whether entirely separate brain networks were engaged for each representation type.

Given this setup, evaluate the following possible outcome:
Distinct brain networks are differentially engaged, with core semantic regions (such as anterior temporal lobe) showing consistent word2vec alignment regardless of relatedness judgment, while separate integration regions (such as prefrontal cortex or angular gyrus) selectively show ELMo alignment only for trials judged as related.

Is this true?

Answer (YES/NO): NO